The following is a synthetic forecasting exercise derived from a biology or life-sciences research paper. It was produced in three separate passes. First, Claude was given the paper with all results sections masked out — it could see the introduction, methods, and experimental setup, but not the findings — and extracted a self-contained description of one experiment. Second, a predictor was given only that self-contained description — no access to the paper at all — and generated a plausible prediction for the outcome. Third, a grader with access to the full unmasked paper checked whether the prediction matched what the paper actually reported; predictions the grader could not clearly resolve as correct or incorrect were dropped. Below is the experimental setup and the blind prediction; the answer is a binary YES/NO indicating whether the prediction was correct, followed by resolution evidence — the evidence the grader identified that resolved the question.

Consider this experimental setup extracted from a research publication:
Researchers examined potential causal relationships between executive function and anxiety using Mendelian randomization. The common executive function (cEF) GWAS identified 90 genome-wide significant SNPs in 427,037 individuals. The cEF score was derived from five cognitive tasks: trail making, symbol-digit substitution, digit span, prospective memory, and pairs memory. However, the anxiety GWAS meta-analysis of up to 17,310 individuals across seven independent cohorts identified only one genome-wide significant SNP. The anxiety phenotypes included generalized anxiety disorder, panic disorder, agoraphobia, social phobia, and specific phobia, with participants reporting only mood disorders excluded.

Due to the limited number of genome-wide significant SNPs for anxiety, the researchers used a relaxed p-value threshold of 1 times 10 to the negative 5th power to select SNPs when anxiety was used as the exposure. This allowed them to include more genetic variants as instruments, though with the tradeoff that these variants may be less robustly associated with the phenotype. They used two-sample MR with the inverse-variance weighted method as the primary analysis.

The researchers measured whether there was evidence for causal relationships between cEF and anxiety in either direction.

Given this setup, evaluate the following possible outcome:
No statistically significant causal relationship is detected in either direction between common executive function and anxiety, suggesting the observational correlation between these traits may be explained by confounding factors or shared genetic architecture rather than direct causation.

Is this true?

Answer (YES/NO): YES